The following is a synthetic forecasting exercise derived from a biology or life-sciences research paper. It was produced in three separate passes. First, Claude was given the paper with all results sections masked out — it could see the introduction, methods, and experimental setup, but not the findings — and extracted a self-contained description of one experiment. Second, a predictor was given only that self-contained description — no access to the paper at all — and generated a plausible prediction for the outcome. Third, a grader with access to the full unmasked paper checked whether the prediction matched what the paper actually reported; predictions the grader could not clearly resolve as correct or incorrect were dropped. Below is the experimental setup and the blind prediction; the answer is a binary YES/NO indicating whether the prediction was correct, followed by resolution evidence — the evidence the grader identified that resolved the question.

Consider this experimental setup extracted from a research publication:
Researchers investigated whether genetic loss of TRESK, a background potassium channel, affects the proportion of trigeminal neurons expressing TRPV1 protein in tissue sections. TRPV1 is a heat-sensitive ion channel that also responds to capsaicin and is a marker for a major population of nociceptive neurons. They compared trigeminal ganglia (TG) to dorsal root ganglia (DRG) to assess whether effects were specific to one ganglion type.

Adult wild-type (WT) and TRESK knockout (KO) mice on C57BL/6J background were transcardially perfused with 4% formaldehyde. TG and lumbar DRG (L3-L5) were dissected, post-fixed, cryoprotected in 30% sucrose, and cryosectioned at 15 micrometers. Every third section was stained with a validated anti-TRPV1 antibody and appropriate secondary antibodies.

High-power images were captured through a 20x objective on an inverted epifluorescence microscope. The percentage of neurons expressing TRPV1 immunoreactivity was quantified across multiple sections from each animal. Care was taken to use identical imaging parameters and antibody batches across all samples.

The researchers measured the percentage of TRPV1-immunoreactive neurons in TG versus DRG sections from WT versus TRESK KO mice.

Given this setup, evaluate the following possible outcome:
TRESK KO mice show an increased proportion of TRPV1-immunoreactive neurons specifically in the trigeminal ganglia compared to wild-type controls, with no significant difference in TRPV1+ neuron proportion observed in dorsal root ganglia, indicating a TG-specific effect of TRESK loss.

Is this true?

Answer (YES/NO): NO